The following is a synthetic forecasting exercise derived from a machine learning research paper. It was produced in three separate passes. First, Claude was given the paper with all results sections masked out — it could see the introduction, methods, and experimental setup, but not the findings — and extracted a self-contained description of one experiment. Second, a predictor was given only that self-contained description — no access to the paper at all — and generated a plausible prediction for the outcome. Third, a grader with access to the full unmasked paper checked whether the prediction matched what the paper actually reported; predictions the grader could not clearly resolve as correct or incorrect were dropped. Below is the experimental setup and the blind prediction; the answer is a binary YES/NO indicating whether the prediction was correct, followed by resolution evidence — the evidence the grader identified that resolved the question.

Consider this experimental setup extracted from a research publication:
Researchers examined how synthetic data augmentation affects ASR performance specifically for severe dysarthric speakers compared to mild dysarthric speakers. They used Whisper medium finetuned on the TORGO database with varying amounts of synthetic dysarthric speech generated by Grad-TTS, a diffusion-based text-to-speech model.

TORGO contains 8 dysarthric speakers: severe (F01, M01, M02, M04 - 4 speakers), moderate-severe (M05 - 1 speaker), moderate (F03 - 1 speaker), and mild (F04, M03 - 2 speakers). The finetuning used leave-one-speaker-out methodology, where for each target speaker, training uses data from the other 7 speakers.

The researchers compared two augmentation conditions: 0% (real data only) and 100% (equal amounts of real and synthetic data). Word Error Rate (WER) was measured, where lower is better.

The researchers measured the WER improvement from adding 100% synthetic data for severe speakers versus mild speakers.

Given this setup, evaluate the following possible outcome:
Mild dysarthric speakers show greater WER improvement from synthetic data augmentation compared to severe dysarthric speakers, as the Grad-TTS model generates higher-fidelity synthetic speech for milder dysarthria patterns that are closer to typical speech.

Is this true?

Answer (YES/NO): NO